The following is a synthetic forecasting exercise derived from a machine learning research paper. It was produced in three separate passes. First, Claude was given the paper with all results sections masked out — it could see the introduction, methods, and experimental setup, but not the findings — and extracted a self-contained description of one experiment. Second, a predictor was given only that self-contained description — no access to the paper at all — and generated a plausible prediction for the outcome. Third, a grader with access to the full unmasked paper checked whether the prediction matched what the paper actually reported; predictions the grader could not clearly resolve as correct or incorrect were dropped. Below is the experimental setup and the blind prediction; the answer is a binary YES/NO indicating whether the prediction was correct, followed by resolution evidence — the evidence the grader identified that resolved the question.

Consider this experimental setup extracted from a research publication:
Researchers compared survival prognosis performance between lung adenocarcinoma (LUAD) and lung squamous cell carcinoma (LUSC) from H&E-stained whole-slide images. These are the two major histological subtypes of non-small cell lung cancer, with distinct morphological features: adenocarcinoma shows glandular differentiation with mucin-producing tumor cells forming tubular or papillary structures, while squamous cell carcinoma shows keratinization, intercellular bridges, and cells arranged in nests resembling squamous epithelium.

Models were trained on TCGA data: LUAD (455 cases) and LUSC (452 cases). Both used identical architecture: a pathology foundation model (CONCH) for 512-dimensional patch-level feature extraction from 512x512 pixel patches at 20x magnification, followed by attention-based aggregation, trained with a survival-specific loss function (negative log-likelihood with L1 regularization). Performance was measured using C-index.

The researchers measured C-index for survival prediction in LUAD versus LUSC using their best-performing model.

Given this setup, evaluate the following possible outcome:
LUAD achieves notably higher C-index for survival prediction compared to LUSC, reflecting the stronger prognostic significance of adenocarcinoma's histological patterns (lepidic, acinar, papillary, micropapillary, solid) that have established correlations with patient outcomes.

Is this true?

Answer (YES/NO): YES